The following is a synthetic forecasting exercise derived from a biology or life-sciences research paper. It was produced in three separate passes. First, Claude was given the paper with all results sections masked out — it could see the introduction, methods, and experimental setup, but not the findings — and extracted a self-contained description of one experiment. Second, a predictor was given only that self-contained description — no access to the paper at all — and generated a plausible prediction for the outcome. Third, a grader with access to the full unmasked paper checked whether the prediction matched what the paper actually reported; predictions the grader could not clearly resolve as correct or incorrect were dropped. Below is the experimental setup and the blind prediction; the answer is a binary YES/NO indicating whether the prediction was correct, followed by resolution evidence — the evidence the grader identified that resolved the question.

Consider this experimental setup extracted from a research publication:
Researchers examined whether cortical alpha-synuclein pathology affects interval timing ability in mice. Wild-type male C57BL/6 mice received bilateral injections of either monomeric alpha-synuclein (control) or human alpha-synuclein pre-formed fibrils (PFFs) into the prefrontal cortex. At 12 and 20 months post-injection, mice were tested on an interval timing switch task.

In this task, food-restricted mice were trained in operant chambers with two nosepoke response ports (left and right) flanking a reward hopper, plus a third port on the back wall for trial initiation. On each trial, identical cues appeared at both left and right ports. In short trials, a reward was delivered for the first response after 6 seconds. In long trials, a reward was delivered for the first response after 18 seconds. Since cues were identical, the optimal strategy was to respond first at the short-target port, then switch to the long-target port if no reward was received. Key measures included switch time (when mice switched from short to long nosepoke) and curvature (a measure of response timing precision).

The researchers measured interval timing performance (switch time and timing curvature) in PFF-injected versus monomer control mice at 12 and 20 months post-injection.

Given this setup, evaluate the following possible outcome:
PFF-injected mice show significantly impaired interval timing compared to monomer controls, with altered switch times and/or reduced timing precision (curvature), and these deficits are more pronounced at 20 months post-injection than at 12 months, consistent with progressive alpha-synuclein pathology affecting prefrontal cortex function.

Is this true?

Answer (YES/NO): NO